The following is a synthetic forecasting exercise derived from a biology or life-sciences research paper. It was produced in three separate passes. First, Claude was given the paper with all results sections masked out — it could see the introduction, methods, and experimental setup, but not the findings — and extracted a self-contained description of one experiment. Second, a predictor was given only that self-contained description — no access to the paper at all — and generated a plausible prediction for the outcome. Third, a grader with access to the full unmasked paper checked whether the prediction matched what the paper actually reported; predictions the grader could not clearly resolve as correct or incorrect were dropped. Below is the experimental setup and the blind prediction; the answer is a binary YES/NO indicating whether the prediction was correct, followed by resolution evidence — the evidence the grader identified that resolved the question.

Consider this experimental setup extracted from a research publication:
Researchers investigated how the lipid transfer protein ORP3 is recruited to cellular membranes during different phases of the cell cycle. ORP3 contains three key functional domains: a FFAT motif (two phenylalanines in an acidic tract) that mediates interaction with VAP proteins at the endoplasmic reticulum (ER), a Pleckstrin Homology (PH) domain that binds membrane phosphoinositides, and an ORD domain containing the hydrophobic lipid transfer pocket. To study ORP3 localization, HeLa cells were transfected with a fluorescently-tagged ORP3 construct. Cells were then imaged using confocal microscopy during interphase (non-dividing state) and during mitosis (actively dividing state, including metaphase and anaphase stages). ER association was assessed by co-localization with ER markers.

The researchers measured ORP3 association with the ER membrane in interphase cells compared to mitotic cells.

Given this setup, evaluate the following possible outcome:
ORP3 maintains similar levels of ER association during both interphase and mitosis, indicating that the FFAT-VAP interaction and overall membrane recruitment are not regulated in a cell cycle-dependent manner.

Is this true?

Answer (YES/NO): NO